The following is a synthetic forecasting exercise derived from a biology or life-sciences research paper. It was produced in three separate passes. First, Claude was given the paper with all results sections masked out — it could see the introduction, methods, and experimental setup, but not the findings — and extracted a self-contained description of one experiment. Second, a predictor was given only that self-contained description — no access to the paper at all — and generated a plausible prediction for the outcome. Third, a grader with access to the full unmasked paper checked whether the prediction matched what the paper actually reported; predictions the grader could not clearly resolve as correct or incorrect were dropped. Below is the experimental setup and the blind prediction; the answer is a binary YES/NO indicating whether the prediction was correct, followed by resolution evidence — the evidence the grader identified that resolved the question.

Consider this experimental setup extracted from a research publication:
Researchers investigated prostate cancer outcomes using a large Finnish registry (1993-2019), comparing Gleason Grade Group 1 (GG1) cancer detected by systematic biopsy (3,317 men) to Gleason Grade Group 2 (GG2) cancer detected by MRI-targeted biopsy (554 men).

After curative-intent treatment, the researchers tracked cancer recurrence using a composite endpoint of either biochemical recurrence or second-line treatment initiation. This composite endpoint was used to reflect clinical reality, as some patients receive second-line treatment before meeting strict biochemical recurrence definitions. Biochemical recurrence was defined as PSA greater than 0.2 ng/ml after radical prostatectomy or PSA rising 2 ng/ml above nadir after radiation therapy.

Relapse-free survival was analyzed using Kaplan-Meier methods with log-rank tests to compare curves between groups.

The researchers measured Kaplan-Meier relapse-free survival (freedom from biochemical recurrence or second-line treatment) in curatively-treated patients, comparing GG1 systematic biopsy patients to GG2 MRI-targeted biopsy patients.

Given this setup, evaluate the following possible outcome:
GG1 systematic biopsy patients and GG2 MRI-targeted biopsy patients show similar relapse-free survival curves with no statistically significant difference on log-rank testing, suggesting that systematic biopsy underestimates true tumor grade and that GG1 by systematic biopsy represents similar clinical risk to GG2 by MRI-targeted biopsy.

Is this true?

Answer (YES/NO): YES